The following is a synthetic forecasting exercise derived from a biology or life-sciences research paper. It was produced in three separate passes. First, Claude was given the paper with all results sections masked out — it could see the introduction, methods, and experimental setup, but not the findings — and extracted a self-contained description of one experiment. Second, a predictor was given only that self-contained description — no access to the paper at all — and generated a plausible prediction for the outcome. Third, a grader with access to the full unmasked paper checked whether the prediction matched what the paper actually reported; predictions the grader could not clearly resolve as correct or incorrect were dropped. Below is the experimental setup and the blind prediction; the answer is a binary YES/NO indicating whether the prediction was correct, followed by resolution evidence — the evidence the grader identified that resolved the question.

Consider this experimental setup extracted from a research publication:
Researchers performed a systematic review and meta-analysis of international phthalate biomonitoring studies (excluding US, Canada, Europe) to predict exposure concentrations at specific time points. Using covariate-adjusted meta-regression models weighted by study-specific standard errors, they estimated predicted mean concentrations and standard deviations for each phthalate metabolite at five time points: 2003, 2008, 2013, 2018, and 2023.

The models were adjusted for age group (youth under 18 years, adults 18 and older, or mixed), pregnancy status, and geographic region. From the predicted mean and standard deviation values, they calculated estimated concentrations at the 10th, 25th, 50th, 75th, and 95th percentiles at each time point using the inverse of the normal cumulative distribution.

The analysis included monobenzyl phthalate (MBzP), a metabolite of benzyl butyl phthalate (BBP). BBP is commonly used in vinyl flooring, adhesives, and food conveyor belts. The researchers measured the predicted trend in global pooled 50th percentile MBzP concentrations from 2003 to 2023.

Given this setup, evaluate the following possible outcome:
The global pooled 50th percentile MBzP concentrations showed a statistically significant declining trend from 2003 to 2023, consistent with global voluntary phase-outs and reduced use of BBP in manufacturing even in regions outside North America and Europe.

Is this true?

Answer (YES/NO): YES